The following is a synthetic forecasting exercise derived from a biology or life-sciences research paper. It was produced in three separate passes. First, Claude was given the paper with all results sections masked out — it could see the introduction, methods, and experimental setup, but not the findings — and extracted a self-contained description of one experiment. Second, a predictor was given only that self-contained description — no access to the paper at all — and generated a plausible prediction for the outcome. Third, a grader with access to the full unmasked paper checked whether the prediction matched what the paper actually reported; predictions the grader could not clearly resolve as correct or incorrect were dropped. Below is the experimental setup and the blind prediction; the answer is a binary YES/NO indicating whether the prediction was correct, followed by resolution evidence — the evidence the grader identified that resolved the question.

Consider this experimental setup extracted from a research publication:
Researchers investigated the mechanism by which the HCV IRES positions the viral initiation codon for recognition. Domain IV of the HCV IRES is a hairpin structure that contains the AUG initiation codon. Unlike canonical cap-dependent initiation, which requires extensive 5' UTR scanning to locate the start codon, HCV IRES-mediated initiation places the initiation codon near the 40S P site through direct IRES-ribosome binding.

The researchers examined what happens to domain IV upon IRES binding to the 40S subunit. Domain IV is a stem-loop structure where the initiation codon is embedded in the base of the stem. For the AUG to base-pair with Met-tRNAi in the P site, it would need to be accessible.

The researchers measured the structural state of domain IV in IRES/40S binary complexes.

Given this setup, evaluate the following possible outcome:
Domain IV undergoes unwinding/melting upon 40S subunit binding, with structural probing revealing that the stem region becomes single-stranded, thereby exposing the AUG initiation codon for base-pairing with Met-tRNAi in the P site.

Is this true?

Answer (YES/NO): YES